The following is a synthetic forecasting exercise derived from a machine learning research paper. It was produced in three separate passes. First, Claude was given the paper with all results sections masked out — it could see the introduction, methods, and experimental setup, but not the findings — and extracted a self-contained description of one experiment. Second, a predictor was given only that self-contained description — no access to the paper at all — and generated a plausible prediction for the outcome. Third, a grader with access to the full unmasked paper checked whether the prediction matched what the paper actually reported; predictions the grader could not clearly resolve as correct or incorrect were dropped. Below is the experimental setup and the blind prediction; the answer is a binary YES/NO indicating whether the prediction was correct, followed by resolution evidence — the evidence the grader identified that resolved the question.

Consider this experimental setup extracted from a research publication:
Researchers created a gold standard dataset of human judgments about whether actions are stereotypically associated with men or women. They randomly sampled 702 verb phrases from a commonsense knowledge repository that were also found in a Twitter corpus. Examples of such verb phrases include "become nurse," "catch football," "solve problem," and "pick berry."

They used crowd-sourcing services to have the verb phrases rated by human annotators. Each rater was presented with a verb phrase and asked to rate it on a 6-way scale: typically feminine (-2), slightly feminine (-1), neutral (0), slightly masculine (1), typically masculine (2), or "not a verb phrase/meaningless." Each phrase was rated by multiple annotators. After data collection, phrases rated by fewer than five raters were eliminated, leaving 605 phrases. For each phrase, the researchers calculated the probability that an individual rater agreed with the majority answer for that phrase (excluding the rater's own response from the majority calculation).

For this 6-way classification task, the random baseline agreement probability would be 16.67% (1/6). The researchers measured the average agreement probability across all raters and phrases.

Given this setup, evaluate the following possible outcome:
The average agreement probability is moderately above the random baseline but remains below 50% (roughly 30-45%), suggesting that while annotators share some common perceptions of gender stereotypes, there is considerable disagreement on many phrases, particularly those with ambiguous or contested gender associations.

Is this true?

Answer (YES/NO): YES